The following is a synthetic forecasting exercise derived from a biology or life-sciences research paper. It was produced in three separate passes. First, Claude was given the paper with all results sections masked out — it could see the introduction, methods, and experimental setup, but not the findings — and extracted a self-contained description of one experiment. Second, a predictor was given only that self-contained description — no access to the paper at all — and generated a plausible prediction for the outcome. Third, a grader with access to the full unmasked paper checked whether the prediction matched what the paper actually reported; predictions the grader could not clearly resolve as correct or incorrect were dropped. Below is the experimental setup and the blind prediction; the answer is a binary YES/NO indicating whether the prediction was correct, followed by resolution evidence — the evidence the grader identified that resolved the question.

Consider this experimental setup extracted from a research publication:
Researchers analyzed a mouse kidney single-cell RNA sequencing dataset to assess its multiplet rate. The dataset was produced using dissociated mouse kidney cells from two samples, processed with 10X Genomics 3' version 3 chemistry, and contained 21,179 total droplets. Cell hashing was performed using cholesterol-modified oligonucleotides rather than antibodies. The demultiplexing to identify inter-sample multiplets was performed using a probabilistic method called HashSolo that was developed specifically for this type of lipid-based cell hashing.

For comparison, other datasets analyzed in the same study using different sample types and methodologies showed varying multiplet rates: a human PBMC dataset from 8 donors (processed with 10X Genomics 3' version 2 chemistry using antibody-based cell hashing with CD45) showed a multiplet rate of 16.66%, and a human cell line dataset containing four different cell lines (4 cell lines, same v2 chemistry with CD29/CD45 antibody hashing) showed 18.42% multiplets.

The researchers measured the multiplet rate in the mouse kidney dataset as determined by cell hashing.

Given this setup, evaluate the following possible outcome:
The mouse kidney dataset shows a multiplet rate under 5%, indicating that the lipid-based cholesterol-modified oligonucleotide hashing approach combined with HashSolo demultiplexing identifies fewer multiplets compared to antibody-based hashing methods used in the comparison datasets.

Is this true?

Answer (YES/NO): NO